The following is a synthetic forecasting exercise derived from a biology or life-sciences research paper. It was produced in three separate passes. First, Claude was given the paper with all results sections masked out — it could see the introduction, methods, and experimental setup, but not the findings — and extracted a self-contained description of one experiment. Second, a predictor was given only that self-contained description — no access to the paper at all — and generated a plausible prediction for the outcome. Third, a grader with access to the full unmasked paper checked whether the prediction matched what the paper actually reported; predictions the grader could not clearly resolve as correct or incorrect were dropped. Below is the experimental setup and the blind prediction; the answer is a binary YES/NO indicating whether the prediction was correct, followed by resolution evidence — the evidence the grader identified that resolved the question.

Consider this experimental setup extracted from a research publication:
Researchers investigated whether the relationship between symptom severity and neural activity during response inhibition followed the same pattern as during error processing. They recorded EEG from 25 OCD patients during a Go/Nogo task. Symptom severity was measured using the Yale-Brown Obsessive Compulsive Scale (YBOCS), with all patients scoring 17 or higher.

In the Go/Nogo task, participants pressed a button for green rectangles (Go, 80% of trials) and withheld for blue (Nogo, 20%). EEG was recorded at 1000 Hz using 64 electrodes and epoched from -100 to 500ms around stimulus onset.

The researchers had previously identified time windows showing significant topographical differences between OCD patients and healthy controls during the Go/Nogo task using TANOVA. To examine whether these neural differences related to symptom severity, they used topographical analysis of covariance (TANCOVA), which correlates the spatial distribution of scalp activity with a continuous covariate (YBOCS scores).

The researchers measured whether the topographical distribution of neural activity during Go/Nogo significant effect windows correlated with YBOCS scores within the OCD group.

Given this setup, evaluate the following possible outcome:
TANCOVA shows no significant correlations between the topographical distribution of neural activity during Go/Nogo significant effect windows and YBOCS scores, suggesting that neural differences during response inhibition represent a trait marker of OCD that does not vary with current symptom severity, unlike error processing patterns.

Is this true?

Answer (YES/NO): NO